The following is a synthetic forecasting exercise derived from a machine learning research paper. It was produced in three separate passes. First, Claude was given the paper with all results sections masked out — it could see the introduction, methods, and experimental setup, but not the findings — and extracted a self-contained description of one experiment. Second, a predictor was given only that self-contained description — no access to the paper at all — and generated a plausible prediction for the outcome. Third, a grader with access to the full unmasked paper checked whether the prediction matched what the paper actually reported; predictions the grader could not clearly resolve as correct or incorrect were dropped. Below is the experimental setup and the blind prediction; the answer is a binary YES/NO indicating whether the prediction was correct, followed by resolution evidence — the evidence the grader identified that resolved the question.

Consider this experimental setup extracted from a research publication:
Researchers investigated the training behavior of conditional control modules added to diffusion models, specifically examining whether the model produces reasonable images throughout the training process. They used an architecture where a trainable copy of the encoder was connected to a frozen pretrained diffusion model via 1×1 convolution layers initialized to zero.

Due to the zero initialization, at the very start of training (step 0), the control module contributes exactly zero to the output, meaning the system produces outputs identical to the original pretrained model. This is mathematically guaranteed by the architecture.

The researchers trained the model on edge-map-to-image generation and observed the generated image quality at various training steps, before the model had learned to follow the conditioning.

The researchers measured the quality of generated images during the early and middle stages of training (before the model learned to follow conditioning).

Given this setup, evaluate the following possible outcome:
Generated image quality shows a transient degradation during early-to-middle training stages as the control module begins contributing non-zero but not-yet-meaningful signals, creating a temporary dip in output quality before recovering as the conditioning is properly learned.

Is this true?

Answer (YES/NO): NO